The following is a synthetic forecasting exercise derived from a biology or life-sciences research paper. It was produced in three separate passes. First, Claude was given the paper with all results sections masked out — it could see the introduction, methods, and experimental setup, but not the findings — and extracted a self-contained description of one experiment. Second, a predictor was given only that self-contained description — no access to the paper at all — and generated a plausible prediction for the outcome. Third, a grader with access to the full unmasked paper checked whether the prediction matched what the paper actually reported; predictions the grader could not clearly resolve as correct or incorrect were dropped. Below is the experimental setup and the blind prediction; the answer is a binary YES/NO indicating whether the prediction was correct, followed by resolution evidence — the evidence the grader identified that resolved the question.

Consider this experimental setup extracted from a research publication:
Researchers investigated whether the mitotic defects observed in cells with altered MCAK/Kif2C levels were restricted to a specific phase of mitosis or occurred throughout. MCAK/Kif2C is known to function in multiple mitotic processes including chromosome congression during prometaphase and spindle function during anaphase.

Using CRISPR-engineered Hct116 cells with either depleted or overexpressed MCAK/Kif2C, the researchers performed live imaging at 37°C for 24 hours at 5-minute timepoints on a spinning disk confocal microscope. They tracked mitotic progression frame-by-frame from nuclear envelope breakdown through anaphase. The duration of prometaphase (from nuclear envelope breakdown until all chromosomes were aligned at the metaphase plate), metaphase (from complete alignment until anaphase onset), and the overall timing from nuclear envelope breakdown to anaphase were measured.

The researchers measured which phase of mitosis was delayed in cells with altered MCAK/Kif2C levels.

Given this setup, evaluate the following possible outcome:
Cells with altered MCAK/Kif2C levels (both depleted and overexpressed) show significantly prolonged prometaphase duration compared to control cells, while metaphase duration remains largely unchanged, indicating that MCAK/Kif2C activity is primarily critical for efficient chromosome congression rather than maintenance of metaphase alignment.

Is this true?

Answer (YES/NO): YES